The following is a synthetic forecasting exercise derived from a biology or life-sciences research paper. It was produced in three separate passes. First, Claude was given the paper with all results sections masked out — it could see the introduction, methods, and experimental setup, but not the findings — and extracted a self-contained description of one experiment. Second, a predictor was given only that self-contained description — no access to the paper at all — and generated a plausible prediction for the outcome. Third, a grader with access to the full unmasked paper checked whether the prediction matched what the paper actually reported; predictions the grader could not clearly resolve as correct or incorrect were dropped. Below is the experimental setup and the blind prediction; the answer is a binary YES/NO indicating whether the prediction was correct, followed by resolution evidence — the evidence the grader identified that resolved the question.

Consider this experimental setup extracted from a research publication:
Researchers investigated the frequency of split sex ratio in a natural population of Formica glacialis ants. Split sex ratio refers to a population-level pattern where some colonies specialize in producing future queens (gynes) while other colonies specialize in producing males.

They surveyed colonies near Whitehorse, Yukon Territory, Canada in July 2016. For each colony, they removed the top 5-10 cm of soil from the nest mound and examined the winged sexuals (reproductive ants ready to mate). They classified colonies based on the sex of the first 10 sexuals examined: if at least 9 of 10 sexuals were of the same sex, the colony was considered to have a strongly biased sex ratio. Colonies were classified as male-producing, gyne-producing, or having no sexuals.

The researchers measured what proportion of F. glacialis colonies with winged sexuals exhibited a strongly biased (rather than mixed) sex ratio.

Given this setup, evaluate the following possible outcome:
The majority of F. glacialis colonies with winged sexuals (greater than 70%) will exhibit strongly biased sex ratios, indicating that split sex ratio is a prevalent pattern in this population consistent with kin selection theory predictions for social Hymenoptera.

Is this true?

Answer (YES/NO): YES